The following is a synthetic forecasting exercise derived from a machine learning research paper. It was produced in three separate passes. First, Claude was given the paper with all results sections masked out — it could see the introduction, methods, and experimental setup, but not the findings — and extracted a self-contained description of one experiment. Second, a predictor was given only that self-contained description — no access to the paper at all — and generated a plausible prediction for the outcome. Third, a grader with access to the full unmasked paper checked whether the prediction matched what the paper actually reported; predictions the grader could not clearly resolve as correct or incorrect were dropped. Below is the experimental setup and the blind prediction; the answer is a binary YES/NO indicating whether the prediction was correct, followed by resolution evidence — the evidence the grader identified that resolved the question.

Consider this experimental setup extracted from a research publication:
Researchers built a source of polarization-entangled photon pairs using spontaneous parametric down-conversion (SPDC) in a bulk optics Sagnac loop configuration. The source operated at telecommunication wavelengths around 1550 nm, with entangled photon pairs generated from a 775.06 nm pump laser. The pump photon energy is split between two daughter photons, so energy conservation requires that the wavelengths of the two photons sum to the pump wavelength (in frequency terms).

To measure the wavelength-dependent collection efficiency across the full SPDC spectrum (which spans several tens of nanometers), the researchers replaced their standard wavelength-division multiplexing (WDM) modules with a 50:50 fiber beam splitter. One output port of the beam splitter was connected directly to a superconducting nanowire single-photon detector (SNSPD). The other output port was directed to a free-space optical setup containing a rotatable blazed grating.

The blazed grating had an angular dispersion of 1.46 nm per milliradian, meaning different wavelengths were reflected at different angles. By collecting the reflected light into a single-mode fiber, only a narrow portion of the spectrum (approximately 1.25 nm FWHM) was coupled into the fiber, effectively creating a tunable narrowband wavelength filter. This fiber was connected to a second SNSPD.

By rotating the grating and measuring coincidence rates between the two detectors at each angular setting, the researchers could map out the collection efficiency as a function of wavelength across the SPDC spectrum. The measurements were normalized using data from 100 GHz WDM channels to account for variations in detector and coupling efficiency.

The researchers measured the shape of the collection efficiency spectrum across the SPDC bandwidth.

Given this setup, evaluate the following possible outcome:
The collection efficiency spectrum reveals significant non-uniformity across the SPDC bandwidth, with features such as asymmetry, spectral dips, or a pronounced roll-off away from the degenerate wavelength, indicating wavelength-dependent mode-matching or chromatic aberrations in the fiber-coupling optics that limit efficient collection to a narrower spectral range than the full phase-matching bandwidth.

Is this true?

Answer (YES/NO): NO